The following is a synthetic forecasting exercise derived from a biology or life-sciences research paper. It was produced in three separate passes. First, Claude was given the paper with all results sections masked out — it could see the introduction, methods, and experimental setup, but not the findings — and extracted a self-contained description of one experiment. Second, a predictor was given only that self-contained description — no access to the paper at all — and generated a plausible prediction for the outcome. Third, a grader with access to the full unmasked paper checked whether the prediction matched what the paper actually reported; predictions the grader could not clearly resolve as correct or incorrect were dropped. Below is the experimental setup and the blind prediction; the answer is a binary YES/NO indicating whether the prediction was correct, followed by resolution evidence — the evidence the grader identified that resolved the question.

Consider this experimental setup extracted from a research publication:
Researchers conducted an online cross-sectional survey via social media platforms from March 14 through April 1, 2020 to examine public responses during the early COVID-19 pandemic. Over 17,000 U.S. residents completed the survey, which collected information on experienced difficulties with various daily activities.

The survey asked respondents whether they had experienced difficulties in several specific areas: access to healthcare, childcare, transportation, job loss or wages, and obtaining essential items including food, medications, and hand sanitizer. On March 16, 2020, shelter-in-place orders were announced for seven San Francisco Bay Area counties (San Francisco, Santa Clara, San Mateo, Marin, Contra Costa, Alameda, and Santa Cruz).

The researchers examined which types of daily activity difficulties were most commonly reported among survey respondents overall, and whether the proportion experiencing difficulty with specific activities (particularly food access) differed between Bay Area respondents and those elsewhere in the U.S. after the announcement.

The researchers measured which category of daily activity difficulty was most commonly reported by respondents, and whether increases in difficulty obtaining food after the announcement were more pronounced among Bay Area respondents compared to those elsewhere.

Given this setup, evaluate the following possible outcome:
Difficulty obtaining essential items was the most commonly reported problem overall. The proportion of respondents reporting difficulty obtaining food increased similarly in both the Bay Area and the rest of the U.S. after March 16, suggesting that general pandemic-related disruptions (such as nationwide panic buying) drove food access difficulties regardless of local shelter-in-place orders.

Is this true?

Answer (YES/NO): NO